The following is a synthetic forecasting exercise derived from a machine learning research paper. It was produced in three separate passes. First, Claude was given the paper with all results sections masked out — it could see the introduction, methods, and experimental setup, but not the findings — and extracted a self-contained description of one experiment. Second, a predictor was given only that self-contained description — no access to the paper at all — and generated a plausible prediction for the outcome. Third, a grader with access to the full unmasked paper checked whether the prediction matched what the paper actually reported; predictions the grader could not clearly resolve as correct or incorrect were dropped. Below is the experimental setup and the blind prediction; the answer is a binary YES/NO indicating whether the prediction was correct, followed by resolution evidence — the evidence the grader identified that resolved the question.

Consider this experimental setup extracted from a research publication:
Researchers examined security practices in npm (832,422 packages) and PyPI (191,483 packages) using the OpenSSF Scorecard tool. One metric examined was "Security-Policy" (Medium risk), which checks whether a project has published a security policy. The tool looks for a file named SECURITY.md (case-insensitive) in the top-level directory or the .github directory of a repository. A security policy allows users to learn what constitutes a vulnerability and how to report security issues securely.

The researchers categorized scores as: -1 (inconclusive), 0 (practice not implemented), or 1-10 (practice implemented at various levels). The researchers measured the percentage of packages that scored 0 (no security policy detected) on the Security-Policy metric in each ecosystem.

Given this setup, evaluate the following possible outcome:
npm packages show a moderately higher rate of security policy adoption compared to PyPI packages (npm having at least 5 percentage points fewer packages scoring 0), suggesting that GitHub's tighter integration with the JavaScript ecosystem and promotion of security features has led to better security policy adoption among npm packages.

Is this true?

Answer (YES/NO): NO